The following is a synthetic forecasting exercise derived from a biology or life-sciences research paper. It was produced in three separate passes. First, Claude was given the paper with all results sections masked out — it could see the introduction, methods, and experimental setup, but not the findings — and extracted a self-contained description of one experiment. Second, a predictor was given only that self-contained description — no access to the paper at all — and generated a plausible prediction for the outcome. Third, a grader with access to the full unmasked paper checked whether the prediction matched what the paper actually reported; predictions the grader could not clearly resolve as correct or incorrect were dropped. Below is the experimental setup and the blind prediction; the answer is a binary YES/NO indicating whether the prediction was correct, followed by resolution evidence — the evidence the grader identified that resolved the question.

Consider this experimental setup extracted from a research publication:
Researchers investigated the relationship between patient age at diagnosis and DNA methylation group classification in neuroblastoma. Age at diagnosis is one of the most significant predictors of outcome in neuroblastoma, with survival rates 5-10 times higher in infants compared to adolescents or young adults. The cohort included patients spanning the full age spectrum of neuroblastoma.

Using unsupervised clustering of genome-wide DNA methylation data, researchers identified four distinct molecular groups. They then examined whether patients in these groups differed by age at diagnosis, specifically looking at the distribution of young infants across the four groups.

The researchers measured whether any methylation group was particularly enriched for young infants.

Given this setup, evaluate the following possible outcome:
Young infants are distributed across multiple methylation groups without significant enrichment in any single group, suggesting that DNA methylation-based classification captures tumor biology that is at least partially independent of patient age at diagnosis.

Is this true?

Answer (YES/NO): NO